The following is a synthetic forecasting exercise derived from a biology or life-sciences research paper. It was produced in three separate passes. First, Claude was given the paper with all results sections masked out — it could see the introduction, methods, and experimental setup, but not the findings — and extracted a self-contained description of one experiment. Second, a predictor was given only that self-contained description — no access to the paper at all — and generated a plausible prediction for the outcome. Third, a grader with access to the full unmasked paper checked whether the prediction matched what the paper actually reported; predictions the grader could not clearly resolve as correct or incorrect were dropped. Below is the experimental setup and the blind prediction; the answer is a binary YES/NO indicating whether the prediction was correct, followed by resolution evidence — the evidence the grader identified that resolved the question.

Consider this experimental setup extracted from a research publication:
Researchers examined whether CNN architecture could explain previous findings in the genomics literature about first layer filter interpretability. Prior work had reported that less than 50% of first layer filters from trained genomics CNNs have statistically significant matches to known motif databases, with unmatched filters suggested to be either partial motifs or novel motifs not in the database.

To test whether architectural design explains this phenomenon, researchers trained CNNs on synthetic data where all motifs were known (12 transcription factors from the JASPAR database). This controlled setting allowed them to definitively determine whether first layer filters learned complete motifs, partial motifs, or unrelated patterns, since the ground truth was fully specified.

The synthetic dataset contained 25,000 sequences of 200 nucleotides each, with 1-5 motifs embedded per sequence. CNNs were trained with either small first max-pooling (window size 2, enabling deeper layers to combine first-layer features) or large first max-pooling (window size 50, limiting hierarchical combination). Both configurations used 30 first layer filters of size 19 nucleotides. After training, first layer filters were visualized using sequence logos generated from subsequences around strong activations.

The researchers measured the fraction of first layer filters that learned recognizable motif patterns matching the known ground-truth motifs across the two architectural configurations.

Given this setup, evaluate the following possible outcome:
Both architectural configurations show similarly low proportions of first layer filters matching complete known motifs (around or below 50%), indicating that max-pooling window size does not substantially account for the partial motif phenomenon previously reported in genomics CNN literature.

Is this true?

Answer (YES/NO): NO